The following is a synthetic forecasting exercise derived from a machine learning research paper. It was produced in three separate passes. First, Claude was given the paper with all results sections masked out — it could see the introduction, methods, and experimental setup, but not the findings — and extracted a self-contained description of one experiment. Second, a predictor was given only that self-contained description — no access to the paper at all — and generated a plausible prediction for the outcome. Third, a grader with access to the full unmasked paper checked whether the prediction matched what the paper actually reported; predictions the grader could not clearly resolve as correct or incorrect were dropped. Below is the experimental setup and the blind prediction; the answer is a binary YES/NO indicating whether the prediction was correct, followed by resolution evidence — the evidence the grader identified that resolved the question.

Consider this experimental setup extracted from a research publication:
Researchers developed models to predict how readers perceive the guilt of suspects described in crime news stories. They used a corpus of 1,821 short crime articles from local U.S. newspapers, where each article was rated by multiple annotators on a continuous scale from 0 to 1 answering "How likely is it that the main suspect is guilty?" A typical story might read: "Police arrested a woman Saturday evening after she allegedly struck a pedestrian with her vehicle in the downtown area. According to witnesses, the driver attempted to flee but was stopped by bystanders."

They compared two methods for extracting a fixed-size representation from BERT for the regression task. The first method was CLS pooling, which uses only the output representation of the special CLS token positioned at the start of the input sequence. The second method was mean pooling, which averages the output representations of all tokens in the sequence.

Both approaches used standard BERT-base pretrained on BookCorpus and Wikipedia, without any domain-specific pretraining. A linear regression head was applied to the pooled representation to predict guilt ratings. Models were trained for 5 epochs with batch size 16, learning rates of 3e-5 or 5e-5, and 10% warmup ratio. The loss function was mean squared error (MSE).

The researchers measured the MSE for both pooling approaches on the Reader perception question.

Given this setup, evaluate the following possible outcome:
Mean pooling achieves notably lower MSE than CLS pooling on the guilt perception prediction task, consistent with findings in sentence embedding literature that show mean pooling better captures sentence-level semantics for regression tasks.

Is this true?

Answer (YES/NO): YES